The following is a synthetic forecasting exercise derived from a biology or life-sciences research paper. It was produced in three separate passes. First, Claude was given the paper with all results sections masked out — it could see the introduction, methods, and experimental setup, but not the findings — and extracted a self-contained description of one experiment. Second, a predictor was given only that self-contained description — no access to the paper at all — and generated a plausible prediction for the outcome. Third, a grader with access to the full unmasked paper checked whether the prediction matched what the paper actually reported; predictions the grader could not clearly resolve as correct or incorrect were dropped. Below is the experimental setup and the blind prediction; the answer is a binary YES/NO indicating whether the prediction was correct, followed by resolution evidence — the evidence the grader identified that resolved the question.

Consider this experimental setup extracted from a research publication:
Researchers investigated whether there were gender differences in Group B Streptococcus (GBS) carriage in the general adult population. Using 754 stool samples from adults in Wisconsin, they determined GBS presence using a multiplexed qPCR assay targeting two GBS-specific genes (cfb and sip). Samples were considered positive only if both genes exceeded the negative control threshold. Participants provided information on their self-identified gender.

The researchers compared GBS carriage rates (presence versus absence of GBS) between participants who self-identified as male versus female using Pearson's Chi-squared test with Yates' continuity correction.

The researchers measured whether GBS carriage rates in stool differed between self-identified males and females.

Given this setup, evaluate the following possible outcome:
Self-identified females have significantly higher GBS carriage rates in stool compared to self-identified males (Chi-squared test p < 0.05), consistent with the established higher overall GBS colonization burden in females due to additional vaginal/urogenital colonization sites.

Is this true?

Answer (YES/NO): NO